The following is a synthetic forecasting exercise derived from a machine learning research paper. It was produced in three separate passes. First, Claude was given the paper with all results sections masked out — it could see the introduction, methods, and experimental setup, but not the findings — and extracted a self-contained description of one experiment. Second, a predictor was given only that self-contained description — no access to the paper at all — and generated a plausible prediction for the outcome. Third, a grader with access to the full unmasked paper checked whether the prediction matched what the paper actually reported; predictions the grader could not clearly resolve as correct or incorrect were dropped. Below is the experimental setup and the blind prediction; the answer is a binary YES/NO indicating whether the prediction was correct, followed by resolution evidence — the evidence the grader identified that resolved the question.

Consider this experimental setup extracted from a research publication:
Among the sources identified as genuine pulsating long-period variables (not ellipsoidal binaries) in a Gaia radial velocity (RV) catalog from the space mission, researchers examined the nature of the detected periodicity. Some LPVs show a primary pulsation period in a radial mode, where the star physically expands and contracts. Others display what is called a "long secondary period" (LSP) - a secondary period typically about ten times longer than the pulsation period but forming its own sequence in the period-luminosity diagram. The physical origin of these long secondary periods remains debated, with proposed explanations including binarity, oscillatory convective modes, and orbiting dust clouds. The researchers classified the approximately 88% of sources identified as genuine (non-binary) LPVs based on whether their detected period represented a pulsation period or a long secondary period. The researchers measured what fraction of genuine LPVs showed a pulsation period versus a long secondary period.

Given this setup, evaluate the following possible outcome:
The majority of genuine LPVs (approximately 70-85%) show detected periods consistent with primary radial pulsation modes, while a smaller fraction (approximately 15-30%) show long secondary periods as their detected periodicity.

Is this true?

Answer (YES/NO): NO